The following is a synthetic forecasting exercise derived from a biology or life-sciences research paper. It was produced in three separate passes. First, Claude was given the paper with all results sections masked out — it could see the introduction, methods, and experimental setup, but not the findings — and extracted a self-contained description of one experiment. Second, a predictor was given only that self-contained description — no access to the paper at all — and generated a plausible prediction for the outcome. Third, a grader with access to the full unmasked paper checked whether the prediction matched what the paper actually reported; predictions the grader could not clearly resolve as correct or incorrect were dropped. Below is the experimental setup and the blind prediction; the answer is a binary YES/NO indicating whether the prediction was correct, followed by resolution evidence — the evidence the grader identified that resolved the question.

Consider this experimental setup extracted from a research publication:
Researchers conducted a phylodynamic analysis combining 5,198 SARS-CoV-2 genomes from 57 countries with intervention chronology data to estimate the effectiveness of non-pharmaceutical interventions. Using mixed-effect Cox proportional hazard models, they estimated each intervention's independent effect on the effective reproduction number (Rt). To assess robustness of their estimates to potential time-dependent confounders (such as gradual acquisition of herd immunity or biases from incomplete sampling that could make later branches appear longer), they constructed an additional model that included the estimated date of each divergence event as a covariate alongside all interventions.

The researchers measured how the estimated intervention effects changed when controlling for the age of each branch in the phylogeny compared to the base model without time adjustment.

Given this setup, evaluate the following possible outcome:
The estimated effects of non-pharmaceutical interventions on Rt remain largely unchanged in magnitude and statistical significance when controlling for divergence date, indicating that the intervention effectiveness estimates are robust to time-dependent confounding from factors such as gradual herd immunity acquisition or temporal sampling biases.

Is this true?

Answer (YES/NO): YES